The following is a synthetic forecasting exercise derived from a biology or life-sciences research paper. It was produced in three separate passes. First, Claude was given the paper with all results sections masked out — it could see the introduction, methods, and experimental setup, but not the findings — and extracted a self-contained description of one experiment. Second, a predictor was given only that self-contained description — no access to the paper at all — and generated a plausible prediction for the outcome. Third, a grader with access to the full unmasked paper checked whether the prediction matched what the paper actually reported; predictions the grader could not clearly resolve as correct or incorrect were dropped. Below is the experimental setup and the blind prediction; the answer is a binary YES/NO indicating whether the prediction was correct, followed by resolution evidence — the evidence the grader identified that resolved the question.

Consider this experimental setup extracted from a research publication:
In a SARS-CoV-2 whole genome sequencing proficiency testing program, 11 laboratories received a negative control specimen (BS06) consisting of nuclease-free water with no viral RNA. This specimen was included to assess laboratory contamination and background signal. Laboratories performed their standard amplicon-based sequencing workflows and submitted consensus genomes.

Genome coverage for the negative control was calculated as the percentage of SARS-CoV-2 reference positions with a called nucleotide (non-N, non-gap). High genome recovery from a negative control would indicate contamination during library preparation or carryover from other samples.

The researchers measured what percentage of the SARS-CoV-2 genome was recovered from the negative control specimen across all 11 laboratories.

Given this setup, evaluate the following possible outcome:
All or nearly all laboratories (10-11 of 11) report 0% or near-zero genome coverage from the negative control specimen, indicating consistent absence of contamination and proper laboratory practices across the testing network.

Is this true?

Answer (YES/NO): NO